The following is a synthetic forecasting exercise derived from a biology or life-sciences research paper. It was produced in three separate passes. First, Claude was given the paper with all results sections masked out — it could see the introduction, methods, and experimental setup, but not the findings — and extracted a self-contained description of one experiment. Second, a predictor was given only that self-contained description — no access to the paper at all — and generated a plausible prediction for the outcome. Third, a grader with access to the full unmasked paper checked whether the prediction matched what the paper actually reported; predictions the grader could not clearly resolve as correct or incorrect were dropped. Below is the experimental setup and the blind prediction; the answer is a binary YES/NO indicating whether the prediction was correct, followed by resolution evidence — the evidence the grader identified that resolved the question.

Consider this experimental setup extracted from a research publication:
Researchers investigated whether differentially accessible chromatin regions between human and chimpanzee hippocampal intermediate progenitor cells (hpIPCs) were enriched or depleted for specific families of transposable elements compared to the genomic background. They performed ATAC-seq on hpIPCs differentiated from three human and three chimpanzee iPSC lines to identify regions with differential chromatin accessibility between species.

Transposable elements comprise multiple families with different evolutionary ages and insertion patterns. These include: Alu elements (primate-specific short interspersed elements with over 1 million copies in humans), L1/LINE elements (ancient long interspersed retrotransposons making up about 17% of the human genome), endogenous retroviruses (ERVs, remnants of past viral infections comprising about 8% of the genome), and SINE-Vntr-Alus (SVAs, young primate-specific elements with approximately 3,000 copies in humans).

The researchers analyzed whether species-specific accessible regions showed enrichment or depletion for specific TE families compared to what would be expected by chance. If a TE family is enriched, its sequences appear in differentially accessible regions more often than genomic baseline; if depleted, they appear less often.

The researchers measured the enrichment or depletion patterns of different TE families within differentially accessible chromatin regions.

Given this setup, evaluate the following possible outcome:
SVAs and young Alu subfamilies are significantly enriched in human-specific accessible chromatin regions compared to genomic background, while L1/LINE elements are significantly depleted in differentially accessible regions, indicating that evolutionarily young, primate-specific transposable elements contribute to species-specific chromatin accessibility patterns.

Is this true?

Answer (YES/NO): NO